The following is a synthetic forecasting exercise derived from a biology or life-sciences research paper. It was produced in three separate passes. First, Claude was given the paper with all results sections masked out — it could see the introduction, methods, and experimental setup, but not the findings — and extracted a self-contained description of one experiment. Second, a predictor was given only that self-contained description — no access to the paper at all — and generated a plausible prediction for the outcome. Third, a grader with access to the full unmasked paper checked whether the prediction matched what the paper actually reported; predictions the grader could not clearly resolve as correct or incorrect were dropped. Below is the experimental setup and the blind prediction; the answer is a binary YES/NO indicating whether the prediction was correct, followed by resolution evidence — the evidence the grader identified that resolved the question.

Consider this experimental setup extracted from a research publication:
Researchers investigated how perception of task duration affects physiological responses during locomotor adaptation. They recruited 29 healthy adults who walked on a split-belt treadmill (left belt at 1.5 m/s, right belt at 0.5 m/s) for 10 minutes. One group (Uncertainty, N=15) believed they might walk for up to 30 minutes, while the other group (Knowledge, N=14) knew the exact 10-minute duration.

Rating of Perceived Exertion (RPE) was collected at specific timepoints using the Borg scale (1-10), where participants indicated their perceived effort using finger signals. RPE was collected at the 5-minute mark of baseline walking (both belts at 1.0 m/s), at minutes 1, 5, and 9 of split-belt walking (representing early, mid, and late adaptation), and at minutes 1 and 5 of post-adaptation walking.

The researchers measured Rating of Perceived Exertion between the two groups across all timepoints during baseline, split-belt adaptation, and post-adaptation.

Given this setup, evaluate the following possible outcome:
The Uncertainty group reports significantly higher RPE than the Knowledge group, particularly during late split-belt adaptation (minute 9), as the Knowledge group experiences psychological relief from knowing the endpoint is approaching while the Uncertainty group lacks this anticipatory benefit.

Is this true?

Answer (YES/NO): NO